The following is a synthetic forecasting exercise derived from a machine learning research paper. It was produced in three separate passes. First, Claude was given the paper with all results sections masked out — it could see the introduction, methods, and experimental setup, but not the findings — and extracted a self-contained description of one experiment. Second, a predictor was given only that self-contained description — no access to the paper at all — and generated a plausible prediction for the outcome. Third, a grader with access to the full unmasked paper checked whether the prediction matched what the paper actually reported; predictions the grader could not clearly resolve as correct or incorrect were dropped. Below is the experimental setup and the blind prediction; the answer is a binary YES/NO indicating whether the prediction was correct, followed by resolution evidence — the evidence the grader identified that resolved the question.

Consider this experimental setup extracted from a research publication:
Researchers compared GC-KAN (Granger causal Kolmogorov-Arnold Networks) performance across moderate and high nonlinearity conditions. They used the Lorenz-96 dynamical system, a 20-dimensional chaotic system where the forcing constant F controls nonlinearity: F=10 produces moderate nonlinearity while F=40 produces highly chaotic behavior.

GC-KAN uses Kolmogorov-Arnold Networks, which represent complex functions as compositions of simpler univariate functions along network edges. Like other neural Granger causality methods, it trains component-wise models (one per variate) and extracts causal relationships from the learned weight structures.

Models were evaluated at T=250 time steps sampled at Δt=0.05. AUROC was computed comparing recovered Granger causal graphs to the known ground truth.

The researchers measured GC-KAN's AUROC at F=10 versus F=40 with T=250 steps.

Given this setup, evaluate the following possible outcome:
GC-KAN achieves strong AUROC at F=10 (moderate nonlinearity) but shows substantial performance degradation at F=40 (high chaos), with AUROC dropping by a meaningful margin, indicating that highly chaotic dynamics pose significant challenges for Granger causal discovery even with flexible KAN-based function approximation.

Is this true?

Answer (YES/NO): NO